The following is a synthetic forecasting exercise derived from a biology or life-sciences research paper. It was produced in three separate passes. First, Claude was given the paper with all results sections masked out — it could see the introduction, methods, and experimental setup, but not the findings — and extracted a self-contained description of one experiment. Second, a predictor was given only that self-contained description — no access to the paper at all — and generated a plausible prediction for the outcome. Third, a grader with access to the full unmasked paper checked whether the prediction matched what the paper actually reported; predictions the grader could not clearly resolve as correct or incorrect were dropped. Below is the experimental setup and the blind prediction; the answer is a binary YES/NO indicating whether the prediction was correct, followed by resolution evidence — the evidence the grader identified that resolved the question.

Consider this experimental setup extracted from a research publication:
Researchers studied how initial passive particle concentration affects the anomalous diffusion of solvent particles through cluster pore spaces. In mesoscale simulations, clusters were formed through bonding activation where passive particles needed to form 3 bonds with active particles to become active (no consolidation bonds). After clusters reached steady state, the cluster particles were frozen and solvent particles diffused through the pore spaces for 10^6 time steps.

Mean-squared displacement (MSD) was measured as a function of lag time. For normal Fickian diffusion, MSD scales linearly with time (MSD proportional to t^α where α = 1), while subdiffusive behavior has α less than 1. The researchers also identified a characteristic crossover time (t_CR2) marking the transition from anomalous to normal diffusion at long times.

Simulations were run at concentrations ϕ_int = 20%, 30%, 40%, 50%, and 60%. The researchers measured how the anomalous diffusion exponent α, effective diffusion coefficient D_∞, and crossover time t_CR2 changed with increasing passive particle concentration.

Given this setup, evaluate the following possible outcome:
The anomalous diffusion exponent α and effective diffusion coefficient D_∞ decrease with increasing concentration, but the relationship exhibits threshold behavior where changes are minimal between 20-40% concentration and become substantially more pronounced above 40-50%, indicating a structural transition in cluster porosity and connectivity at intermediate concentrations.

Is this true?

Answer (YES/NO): NO